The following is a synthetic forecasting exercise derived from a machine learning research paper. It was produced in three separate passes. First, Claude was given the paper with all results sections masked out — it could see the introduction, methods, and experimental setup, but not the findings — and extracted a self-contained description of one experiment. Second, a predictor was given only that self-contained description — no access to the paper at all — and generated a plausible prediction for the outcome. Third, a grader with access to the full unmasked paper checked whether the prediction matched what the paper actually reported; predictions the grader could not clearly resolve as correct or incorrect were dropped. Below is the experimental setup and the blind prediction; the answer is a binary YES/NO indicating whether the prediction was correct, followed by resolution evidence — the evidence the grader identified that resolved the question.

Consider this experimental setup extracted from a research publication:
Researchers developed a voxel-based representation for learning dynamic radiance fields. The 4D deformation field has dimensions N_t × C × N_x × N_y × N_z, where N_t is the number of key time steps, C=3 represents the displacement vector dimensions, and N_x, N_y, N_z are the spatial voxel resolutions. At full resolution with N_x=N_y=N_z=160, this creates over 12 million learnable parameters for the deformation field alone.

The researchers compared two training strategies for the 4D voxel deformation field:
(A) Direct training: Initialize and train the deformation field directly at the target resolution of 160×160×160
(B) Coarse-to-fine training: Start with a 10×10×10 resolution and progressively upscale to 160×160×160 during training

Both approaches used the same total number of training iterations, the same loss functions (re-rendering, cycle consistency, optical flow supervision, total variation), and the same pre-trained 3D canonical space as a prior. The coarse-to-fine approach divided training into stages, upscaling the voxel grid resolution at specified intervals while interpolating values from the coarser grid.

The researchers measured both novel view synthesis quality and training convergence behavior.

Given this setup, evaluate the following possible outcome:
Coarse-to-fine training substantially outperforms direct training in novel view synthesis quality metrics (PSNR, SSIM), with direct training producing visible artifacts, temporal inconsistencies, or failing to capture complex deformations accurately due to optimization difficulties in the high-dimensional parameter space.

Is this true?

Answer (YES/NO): NO